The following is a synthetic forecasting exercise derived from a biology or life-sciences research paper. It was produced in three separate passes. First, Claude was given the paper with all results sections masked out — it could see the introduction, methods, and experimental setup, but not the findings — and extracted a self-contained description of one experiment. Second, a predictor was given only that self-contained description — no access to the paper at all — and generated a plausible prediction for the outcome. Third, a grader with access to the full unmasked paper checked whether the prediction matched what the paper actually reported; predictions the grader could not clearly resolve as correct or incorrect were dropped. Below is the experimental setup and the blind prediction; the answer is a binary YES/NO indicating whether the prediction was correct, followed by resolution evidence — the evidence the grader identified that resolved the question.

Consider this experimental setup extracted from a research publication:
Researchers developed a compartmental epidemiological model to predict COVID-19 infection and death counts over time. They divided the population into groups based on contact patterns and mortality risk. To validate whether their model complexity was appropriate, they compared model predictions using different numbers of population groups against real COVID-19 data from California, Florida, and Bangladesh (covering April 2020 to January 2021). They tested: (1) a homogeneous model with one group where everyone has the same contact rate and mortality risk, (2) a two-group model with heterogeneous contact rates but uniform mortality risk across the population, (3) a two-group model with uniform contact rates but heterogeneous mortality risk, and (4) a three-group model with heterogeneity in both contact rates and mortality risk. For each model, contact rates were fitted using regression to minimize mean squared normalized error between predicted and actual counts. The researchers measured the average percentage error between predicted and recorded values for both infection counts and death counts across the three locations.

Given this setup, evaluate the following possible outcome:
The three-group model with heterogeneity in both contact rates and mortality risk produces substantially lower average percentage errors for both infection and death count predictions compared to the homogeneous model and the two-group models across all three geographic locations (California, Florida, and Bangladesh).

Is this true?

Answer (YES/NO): YES